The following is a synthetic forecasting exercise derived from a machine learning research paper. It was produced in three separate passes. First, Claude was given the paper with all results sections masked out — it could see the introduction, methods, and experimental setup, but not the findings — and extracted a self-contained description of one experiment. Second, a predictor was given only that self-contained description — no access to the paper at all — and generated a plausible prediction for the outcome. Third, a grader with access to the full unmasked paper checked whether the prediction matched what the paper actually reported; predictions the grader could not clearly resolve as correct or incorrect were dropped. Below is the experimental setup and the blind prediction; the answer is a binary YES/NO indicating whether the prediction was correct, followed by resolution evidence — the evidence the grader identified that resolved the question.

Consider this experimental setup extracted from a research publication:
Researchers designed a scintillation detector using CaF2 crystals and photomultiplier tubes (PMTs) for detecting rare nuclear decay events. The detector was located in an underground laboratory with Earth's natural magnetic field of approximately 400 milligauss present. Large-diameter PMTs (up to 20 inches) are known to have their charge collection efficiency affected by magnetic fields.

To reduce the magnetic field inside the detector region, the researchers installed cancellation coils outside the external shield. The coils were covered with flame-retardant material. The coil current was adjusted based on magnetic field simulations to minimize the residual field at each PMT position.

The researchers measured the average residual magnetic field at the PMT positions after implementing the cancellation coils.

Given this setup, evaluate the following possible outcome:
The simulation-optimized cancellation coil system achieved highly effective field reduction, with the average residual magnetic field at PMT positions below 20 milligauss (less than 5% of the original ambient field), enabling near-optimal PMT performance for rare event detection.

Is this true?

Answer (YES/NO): NO